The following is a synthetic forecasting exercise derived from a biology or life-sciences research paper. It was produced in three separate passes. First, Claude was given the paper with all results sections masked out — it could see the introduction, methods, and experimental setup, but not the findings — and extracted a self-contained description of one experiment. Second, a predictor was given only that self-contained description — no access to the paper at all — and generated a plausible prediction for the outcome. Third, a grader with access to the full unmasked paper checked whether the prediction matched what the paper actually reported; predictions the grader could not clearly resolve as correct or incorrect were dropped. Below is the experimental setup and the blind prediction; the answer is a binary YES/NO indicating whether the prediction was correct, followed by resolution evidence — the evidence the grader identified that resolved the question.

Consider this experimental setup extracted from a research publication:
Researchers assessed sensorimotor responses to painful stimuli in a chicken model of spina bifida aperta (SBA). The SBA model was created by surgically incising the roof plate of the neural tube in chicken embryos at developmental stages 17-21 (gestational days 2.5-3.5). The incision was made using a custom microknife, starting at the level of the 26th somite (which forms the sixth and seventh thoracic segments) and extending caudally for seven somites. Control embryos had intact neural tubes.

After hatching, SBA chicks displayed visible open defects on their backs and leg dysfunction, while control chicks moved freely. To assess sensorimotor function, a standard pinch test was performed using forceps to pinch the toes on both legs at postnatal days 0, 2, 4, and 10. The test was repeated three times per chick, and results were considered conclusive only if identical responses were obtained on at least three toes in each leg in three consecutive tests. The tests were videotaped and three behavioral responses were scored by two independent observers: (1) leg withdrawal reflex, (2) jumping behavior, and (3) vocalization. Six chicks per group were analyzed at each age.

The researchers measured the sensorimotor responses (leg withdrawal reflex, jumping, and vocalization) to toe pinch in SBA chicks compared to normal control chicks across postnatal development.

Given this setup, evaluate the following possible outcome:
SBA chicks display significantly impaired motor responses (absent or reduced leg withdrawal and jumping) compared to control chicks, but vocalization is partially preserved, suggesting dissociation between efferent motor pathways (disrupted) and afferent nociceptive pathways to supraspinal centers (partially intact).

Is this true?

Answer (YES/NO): NO